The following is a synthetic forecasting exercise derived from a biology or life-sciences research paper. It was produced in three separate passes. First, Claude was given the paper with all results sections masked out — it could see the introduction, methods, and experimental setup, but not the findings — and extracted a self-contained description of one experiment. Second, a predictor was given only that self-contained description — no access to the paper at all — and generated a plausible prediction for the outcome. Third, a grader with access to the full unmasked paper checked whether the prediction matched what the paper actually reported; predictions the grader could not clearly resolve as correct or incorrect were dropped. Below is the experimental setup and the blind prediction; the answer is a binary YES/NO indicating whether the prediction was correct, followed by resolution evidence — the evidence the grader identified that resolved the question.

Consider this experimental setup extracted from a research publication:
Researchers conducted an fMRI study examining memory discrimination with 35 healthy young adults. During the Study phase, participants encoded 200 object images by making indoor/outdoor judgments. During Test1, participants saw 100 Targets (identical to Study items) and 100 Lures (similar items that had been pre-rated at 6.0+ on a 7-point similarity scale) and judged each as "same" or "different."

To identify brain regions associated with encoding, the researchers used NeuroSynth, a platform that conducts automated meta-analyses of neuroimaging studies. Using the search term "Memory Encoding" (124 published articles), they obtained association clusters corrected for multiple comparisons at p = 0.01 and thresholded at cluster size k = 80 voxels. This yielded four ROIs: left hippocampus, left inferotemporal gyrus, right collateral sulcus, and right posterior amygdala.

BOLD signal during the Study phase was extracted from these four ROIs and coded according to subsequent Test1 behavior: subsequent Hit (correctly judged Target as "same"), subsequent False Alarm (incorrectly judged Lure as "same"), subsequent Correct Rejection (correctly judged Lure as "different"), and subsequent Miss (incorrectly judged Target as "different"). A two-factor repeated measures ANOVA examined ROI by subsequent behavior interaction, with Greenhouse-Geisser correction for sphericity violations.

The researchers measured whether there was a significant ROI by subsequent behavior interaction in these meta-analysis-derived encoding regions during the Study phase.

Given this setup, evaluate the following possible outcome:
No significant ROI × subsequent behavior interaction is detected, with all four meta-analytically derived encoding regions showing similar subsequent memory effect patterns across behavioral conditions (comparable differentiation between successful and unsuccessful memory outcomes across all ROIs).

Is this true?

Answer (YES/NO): YES